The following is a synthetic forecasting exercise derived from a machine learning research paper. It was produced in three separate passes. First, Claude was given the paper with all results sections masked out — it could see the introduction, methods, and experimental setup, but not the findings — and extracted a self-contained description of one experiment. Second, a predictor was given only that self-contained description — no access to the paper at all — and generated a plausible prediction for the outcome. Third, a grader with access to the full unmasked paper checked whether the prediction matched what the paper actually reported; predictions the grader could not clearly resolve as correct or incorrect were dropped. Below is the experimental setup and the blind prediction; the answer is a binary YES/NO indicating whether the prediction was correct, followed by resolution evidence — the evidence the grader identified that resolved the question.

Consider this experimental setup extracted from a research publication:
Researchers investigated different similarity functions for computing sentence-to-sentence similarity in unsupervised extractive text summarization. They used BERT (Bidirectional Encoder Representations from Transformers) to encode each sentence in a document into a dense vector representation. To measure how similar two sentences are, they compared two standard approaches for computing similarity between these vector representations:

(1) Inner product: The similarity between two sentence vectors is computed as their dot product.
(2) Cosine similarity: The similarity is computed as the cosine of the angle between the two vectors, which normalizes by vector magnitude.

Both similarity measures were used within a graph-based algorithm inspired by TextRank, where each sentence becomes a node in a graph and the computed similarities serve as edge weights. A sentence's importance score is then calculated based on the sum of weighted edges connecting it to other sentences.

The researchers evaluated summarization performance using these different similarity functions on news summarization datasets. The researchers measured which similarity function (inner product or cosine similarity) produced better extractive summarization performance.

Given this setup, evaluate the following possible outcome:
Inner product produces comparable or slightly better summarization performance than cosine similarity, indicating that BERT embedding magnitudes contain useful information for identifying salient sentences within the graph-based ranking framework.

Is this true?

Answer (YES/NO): YES